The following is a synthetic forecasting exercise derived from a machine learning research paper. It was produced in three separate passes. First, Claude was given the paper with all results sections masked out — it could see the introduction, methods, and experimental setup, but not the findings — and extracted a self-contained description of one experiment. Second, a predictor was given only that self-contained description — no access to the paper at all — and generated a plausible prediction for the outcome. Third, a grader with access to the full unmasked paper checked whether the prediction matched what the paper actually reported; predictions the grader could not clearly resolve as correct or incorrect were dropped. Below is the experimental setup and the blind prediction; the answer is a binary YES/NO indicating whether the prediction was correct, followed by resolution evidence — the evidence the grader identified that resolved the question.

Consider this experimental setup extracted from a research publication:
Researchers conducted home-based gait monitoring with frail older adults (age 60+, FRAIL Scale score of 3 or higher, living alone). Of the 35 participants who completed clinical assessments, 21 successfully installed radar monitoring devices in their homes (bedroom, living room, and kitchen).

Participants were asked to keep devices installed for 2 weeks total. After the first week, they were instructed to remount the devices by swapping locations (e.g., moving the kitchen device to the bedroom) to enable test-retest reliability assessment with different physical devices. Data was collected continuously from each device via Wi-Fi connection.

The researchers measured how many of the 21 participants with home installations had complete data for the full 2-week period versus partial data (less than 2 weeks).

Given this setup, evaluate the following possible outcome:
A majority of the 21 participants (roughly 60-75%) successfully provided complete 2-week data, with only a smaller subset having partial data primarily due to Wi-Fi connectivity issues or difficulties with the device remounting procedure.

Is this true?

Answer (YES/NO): NO